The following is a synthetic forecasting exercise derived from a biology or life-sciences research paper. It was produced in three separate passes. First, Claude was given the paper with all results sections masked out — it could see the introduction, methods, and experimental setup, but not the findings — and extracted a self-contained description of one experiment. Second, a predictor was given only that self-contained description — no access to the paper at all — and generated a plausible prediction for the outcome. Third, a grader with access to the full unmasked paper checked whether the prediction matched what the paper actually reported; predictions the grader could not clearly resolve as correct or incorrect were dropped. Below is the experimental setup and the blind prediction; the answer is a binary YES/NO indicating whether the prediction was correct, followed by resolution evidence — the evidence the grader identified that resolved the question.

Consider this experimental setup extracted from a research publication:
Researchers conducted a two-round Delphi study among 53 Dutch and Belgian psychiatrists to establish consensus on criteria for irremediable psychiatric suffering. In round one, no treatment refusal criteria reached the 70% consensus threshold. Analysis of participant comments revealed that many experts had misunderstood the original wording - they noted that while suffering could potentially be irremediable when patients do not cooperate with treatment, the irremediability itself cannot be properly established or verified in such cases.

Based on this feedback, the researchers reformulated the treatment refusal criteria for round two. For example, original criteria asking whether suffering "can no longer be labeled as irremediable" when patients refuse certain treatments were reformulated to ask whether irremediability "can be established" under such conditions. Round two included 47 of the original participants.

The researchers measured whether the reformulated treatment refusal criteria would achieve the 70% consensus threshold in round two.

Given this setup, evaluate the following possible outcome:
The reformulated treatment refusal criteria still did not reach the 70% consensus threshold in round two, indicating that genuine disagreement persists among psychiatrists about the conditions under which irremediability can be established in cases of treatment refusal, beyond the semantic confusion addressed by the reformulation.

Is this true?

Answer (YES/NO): YES